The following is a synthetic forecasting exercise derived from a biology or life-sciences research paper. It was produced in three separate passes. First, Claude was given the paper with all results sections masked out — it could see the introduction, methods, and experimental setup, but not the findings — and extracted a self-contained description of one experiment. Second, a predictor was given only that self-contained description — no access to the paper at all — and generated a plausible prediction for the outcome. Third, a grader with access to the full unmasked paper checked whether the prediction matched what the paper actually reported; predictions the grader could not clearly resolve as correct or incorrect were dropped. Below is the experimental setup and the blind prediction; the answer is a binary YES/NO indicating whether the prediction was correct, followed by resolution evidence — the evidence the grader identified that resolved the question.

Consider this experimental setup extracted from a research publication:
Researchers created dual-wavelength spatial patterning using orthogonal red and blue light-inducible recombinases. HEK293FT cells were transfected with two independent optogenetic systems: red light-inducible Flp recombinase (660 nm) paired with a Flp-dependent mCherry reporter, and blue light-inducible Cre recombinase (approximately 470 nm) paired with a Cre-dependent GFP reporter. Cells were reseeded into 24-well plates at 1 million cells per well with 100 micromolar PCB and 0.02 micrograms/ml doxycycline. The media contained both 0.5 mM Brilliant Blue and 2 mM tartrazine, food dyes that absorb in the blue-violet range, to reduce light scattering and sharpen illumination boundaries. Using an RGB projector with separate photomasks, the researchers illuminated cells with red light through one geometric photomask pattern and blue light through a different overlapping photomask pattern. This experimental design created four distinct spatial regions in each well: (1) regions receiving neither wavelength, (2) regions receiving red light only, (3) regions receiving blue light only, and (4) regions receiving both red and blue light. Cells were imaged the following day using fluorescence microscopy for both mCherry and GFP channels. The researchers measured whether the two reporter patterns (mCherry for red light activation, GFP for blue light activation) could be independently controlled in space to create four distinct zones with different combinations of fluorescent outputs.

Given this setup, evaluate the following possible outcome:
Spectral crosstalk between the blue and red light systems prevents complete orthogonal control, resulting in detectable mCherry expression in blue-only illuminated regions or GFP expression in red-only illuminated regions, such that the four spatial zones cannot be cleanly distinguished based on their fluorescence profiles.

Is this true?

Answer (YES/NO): NO